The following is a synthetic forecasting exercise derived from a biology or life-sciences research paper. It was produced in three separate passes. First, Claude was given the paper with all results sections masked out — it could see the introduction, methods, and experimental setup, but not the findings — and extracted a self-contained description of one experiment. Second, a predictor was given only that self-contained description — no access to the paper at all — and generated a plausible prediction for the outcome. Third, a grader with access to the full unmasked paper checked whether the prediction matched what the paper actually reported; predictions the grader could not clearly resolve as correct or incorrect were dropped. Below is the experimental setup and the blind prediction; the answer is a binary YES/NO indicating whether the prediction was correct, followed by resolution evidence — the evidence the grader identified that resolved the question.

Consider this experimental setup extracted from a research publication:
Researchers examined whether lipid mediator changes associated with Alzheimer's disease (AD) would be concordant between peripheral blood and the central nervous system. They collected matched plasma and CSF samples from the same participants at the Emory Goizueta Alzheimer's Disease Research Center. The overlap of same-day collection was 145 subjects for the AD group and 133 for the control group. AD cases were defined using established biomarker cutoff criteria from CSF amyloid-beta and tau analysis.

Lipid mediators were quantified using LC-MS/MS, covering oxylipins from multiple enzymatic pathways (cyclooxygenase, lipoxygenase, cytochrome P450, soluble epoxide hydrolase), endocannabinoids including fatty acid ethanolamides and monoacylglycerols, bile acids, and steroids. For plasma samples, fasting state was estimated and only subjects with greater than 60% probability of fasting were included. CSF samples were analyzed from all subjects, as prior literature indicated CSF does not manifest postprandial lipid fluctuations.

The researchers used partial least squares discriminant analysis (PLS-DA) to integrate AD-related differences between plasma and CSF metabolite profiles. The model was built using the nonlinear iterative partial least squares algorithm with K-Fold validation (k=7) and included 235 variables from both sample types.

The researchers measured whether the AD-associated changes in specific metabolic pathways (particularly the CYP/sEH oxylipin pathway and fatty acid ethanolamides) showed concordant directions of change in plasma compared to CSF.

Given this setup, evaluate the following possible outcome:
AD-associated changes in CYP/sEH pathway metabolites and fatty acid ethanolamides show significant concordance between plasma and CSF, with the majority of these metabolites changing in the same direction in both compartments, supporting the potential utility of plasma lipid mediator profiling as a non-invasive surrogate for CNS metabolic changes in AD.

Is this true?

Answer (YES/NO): NO